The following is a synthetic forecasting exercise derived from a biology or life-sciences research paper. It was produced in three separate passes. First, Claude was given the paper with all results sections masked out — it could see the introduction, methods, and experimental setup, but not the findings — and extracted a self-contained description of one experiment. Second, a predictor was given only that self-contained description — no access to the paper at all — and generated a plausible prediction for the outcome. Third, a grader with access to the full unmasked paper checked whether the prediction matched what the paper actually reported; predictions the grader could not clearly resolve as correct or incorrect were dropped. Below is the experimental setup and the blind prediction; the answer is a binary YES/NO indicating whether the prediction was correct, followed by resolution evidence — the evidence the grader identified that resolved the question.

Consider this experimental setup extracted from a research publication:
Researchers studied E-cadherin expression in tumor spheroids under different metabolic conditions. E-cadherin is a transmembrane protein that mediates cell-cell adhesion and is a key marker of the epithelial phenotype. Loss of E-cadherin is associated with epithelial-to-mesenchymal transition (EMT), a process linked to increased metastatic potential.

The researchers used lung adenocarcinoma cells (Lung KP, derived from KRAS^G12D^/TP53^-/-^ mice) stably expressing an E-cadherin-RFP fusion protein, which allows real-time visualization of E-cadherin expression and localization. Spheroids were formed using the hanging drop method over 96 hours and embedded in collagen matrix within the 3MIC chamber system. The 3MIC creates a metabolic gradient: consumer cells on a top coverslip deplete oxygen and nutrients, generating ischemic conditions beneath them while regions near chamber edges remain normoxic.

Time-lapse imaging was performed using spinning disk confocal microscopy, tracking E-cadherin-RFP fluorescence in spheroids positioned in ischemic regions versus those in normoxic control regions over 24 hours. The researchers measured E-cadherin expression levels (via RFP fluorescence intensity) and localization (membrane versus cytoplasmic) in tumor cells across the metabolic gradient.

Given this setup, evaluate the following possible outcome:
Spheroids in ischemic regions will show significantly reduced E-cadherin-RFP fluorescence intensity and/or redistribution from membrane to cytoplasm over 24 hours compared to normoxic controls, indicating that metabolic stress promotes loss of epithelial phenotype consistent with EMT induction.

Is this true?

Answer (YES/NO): NO